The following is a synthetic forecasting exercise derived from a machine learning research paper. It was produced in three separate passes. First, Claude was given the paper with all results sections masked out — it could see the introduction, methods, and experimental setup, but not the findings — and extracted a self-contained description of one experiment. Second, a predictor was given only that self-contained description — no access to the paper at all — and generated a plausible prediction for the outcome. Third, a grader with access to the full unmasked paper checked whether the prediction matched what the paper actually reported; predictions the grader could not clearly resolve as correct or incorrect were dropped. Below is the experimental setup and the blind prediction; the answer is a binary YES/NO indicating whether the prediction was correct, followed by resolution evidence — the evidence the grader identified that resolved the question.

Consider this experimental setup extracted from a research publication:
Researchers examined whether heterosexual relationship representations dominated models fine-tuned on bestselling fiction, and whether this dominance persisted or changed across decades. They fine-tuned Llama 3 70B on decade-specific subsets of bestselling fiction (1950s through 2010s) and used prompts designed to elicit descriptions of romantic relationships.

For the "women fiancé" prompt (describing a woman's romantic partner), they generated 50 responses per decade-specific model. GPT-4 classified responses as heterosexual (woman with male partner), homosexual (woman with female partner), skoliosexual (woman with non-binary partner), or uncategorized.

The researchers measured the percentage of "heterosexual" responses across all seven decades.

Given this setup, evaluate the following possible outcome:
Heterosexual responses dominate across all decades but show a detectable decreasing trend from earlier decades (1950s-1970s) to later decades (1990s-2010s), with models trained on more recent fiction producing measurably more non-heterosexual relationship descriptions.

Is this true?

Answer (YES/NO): YES